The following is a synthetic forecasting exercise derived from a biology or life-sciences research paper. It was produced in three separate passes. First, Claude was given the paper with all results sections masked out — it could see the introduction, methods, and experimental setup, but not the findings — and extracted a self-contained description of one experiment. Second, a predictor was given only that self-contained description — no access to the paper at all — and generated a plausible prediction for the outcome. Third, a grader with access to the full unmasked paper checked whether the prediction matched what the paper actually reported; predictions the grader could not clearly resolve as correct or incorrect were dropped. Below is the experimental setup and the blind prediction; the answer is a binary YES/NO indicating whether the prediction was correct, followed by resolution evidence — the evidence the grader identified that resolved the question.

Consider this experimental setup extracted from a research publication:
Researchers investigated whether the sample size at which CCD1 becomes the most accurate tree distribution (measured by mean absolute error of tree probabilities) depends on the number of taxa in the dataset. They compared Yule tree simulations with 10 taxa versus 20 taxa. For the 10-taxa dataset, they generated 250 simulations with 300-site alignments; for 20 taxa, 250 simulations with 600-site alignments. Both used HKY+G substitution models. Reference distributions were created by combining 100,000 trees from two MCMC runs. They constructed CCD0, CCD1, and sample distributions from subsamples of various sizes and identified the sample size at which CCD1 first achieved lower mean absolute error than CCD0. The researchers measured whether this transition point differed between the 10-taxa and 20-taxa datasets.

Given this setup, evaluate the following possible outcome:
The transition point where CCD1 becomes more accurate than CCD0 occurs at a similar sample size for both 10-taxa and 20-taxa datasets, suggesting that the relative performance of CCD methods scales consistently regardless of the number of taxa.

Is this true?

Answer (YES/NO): NO